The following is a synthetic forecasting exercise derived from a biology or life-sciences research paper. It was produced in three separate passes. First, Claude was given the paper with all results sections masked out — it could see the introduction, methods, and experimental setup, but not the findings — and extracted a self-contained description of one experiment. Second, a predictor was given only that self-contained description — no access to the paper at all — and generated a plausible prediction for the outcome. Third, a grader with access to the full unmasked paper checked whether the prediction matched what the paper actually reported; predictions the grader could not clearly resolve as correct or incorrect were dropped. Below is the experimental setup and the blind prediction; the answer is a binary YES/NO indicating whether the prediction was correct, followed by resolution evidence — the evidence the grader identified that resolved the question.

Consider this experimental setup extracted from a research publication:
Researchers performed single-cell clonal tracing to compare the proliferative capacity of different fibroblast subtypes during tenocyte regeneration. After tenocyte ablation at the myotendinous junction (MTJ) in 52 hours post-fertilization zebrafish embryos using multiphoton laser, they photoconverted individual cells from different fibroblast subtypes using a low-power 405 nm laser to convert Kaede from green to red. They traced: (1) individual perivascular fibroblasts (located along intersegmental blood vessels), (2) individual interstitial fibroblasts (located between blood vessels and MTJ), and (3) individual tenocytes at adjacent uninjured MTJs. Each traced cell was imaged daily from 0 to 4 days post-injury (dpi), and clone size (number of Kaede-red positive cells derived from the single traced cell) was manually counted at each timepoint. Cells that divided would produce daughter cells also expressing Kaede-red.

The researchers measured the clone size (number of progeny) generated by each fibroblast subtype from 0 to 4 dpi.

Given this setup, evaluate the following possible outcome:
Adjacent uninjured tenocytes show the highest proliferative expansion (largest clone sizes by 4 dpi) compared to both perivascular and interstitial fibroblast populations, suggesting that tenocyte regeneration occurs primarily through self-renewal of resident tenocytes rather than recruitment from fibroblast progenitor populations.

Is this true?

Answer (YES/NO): NO